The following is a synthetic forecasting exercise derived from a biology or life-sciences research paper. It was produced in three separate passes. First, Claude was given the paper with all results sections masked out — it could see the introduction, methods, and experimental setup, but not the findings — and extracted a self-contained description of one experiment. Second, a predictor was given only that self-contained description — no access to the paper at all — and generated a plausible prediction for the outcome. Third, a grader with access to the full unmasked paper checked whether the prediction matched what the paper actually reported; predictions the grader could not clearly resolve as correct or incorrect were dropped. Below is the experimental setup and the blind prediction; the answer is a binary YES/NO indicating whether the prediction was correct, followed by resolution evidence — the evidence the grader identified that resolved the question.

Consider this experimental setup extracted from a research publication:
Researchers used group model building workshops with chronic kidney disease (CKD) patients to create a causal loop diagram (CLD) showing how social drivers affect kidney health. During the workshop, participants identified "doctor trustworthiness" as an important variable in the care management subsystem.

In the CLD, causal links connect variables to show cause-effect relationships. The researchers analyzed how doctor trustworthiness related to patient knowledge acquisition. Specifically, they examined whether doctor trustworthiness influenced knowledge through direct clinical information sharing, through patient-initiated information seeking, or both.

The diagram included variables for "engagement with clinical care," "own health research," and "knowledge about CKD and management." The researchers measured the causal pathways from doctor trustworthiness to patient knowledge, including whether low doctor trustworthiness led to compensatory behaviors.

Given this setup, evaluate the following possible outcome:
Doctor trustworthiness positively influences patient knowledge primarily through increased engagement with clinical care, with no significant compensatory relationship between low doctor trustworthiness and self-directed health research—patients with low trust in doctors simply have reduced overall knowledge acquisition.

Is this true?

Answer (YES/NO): NO